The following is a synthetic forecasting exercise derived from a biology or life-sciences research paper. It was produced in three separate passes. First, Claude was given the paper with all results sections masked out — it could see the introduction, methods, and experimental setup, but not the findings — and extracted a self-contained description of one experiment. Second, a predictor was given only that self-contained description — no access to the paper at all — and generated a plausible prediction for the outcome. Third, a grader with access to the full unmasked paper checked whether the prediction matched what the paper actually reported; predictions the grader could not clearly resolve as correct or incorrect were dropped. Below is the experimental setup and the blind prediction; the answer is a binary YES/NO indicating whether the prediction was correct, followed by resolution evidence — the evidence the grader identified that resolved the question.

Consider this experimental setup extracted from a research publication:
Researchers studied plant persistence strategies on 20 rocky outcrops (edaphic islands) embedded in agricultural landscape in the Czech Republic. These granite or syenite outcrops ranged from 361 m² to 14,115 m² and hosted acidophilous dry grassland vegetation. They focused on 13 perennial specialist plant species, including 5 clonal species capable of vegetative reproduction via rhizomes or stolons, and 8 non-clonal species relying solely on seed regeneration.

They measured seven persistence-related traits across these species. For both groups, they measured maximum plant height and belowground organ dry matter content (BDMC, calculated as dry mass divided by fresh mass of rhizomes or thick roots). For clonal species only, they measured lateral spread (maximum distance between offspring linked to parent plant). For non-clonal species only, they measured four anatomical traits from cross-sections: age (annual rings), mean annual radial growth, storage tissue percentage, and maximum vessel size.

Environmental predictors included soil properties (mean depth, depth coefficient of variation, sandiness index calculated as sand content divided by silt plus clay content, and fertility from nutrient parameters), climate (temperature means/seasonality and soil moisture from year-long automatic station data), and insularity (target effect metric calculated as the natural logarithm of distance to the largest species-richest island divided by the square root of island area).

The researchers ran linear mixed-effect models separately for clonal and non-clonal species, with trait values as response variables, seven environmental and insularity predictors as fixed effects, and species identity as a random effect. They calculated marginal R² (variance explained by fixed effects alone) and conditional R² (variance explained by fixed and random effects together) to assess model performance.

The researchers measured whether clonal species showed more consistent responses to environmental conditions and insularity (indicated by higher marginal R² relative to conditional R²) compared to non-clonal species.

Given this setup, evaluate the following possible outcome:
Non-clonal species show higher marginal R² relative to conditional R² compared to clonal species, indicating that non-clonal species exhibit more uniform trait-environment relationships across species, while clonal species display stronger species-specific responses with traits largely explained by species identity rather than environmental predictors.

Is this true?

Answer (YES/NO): NO